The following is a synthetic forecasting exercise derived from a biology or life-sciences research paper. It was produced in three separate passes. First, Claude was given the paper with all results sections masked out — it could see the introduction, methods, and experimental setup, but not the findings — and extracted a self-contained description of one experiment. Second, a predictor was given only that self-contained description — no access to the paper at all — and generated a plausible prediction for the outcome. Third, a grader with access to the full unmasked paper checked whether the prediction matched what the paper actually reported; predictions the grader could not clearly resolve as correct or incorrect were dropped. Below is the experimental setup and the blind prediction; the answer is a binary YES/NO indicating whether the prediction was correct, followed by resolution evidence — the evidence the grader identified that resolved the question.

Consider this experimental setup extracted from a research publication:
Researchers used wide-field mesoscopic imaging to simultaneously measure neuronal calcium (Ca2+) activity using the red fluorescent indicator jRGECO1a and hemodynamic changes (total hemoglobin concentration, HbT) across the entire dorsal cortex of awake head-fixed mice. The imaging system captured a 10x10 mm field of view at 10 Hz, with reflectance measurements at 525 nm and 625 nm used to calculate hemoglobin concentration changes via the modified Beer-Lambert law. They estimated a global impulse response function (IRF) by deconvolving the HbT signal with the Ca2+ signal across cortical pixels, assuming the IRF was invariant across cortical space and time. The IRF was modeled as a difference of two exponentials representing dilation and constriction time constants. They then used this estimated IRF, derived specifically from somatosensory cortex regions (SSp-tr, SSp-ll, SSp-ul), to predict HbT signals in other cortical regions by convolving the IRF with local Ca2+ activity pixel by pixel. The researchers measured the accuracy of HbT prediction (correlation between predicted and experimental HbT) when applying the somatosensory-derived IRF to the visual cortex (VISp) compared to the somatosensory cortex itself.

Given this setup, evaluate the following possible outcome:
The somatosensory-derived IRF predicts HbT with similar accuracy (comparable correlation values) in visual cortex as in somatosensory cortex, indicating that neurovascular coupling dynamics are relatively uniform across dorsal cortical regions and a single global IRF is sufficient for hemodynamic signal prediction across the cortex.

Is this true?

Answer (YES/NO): NO